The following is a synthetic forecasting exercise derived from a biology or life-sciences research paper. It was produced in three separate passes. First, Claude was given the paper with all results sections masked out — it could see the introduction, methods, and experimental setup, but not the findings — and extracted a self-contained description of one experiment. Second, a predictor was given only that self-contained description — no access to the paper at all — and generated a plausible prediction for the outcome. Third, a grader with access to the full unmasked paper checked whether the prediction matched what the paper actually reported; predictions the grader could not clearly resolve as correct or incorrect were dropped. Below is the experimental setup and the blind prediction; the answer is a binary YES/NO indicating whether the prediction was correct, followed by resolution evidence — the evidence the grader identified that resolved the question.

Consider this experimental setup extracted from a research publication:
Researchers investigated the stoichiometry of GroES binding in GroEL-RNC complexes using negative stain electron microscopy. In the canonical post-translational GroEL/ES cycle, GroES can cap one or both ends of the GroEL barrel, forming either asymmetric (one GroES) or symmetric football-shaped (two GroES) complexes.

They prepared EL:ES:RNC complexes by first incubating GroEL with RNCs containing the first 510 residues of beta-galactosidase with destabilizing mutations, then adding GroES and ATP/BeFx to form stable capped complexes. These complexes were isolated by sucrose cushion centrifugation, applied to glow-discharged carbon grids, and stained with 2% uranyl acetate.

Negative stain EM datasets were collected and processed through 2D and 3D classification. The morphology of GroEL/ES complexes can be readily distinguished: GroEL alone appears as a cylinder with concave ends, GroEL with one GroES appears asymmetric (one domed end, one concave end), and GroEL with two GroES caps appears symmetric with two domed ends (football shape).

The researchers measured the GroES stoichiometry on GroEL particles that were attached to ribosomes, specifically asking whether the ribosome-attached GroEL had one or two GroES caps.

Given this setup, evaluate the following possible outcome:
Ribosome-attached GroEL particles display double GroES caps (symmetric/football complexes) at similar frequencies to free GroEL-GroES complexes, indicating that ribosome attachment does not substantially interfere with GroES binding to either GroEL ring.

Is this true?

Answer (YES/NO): YES